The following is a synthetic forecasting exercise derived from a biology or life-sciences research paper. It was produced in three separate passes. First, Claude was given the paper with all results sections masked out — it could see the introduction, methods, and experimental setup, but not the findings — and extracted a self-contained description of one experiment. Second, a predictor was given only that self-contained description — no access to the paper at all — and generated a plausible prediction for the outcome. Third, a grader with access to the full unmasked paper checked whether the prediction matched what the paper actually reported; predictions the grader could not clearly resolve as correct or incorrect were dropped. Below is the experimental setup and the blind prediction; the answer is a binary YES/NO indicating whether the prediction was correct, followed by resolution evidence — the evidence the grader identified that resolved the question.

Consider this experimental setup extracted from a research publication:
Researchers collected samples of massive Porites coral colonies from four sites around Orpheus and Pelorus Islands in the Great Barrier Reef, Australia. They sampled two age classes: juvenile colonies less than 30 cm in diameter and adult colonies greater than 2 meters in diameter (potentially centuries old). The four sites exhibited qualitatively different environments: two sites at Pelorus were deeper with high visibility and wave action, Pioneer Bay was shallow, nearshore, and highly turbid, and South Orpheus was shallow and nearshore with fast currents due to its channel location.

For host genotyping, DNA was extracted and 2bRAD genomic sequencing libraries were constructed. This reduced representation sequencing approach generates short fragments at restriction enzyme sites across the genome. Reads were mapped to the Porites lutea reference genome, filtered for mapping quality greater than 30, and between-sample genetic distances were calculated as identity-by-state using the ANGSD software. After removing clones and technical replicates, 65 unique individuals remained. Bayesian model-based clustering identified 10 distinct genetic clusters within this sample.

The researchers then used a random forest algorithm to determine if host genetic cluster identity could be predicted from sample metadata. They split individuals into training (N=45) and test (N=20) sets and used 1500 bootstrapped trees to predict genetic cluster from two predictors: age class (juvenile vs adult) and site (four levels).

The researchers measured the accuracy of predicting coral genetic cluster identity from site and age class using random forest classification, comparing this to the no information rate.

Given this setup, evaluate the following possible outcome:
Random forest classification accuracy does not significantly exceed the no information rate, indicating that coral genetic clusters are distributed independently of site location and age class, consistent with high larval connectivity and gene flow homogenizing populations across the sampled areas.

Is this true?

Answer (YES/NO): NO